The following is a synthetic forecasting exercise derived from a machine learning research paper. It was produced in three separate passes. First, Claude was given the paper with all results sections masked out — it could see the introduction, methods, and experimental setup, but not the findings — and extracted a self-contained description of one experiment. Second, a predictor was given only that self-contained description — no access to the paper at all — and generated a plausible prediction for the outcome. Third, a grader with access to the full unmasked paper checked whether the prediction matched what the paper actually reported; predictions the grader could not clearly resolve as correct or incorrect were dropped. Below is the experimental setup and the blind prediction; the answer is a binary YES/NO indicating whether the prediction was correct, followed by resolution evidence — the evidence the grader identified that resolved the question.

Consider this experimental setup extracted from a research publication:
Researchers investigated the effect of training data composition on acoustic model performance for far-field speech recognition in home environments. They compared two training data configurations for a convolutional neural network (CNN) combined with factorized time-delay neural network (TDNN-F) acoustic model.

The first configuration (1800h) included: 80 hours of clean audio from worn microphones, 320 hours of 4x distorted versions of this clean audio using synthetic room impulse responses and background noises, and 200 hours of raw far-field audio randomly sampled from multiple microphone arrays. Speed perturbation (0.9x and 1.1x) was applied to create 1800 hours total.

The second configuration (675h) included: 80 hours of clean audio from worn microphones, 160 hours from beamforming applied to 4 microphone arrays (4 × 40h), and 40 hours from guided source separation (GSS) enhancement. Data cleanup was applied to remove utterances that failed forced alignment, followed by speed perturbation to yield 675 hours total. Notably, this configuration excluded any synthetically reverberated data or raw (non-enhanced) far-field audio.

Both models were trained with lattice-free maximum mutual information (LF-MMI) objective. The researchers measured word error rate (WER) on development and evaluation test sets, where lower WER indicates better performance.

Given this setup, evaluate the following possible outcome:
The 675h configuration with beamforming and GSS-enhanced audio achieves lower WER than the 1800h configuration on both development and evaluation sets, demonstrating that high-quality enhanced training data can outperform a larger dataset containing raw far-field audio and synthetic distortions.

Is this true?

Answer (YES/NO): YES